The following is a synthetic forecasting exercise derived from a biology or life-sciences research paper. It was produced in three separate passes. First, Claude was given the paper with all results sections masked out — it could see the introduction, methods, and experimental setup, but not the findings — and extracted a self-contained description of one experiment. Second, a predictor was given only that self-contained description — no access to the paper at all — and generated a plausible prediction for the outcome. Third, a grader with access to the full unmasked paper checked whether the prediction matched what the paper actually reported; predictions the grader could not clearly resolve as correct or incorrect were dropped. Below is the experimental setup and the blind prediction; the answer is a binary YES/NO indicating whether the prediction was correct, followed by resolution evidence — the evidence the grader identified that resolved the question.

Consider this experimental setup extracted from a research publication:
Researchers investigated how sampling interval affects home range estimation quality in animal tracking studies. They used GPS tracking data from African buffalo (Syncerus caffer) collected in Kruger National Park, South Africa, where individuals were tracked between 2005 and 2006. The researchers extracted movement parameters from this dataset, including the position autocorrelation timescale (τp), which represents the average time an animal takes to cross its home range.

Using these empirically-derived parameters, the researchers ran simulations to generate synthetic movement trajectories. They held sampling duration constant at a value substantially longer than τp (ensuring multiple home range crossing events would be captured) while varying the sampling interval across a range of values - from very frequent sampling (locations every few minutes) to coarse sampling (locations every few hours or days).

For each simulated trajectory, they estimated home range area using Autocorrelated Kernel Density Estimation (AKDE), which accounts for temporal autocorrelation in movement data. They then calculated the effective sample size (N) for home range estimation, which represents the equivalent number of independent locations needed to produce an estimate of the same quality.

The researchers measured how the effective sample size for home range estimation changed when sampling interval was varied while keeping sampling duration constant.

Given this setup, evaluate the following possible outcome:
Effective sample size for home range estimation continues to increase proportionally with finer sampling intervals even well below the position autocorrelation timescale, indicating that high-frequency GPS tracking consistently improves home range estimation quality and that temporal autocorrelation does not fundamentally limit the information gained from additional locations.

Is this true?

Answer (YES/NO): NO